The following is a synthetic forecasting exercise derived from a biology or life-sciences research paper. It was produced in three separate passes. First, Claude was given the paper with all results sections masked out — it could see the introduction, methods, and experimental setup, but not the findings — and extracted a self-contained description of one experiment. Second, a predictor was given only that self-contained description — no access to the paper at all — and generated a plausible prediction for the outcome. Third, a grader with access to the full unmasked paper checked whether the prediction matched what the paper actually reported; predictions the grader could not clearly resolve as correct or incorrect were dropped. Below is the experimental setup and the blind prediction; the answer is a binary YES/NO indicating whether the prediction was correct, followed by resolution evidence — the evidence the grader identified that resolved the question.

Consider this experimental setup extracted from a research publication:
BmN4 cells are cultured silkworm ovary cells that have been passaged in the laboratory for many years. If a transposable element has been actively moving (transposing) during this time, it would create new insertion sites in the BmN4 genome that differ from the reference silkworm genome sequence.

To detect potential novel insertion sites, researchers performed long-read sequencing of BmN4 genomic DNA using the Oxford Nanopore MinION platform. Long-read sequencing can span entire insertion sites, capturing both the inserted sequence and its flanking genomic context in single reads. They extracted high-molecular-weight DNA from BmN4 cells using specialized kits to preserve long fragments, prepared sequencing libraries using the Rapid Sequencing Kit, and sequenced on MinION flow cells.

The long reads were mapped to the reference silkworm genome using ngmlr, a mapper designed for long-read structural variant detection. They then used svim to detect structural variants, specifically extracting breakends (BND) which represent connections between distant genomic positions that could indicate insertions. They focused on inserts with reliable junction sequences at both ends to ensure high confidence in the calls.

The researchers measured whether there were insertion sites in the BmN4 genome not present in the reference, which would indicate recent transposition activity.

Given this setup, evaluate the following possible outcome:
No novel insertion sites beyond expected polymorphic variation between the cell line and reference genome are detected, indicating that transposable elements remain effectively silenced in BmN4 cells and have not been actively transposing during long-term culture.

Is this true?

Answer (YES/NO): NO